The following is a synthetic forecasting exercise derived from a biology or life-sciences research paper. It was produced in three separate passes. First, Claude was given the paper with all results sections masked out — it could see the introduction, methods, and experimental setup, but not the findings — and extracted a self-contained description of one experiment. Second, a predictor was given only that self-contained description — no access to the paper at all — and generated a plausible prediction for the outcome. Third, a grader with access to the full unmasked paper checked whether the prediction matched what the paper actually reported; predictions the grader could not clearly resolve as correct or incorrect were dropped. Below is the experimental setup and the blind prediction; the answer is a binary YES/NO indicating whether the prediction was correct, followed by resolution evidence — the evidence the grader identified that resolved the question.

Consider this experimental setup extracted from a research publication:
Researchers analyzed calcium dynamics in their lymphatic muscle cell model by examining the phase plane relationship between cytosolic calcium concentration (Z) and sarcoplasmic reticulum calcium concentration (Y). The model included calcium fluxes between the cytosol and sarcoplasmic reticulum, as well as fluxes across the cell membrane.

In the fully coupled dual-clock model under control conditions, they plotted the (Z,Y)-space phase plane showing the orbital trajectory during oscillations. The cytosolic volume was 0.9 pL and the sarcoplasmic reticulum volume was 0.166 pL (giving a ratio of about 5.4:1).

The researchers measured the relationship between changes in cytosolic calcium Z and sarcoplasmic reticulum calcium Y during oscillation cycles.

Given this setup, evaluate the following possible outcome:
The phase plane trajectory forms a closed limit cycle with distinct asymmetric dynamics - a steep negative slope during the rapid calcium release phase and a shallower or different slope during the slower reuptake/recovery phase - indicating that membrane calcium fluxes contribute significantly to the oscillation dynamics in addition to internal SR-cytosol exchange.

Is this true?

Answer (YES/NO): NO